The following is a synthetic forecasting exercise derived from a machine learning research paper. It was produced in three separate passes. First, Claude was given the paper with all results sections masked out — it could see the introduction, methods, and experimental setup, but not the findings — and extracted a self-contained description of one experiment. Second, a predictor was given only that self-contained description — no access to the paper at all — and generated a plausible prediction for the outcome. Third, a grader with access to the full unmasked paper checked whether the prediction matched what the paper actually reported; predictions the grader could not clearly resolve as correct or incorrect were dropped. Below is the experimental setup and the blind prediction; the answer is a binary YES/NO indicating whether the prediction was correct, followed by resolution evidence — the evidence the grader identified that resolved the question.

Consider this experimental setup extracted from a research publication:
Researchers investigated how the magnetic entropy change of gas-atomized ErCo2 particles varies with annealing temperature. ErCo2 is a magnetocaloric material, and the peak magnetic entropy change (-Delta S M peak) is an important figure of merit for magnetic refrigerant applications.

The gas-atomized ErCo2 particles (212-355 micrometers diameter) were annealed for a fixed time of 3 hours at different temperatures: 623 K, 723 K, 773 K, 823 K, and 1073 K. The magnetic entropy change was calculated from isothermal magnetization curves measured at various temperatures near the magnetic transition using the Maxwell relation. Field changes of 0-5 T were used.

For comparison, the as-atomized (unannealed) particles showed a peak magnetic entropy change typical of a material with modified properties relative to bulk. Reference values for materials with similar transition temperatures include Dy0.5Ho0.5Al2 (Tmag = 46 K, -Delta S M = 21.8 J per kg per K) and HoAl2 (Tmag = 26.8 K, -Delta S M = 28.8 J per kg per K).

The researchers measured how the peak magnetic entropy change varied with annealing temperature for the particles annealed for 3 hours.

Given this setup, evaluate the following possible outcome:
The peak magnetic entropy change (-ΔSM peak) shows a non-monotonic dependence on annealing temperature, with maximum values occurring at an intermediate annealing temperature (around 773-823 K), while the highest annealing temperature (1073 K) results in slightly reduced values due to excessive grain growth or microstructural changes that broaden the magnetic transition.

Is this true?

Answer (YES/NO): NO